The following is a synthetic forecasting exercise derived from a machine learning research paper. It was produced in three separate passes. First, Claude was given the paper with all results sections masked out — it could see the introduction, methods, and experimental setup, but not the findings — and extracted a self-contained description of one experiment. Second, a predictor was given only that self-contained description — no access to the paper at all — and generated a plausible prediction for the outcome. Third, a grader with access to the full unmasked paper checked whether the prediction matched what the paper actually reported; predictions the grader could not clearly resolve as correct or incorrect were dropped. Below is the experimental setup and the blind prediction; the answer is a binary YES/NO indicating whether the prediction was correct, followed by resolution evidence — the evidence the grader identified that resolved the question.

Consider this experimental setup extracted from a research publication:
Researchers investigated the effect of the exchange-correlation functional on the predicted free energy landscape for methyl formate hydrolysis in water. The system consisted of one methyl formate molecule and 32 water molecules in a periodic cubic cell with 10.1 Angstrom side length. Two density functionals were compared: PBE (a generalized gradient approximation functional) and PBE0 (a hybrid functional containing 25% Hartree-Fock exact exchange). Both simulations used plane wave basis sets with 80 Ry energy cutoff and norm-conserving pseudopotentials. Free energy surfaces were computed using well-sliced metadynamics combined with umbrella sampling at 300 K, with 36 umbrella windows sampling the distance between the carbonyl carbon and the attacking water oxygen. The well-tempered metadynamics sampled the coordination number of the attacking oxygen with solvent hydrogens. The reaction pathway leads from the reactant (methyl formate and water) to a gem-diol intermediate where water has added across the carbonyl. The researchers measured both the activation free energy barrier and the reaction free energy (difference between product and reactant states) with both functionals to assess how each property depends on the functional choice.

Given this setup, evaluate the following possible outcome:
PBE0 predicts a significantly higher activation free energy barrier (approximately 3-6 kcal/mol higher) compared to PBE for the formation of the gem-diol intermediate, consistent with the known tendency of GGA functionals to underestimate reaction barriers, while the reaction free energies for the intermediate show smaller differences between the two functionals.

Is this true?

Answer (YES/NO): NO